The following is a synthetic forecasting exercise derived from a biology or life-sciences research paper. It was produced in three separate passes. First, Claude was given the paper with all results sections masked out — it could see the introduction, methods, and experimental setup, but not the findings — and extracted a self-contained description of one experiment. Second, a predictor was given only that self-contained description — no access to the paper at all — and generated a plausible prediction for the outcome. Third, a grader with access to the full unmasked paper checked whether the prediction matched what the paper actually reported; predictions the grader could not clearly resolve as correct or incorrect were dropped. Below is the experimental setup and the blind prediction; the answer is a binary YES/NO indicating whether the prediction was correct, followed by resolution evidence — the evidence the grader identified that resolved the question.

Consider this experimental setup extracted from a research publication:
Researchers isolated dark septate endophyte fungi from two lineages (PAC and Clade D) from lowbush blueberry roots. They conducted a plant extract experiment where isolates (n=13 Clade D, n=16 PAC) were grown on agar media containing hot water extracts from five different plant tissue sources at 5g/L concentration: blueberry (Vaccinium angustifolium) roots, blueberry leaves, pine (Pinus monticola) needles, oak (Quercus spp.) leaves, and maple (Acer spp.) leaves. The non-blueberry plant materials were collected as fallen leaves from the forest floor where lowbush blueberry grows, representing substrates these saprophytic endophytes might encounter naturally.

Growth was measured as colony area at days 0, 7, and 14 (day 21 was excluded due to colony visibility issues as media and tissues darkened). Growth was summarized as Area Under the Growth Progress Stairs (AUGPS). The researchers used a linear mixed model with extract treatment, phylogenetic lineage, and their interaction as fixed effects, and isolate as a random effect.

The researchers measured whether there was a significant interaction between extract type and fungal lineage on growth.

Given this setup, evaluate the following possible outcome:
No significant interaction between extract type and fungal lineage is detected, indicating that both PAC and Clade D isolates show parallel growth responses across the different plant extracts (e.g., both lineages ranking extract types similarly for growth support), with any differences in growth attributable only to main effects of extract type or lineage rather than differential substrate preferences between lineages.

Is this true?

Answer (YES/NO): NO